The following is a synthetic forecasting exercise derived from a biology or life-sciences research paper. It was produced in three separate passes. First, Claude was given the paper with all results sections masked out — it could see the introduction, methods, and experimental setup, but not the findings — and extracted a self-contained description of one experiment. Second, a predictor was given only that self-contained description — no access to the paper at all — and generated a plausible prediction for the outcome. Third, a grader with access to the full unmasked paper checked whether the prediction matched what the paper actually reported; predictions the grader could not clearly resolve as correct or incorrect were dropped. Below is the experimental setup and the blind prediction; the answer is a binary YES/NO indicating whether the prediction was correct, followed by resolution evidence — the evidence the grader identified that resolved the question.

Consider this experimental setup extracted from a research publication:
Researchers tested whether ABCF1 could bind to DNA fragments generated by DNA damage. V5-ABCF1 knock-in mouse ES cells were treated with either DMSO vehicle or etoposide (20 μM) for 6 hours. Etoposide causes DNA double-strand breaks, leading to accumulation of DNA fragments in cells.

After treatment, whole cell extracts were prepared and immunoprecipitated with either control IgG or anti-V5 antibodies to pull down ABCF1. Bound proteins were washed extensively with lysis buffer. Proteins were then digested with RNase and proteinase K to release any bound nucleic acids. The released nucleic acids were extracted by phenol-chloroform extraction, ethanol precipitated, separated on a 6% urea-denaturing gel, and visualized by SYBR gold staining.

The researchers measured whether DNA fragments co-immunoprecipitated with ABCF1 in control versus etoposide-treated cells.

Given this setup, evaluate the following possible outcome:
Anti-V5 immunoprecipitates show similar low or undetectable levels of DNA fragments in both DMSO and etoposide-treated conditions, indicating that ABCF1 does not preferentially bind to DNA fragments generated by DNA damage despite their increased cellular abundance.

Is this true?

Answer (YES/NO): NO